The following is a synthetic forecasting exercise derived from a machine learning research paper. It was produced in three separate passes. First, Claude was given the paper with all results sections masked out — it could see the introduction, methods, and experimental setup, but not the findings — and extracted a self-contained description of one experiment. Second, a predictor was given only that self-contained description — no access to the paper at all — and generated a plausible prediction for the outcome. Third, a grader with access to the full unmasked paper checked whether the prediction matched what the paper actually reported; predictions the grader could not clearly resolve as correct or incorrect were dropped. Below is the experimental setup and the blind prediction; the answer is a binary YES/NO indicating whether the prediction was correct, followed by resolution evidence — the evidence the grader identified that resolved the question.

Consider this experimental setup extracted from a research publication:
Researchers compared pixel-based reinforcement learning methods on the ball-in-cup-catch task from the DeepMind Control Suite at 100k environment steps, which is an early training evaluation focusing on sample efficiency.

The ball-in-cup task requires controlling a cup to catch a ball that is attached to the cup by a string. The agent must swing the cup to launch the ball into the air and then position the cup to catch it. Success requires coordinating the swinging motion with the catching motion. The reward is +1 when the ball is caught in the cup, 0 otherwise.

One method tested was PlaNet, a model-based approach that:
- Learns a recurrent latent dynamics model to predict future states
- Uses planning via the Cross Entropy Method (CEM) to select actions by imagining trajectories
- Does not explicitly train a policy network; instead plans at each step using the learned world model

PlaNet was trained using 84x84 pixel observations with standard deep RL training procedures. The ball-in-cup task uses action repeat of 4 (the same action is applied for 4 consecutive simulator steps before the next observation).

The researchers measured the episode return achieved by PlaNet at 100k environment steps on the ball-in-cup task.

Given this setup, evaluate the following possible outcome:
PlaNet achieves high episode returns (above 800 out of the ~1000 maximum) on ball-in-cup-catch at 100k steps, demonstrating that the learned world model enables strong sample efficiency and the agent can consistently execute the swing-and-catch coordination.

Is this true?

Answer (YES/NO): NO